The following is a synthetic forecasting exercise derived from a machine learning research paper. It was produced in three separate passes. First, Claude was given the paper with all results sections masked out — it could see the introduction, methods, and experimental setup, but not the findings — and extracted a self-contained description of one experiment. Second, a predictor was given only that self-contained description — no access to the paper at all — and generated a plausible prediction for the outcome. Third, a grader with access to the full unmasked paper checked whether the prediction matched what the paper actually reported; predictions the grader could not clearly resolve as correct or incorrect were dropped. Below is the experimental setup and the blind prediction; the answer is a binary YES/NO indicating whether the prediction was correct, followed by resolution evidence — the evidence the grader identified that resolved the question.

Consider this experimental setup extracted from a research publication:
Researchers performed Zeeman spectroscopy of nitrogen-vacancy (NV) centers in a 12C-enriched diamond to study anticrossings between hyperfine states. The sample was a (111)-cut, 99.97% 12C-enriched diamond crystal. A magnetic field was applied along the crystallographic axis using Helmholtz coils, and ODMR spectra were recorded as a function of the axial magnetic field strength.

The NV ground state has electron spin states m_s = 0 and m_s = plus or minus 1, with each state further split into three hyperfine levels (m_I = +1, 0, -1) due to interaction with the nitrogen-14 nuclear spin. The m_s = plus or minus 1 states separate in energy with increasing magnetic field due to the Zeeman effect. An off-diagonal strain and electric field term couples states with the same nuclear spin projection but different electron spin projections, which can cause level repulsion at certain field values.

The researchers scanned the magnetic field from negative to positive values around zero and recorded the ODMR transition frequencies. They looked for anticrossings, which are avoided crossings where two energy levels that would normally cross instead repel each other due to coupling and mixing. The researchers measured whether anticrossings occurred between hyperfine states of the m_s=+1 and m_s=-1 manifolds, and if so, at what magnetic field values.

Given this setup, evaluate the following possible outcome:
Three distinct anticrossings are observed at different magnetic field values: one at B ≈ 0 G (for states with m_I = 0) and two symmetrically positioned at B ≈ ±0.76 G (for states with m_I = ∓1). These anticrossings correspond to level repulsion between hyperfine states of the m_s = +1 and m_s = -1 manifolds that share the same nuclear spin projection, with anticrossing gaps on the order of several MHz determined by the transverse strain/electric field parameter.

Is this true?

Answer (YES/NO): NO